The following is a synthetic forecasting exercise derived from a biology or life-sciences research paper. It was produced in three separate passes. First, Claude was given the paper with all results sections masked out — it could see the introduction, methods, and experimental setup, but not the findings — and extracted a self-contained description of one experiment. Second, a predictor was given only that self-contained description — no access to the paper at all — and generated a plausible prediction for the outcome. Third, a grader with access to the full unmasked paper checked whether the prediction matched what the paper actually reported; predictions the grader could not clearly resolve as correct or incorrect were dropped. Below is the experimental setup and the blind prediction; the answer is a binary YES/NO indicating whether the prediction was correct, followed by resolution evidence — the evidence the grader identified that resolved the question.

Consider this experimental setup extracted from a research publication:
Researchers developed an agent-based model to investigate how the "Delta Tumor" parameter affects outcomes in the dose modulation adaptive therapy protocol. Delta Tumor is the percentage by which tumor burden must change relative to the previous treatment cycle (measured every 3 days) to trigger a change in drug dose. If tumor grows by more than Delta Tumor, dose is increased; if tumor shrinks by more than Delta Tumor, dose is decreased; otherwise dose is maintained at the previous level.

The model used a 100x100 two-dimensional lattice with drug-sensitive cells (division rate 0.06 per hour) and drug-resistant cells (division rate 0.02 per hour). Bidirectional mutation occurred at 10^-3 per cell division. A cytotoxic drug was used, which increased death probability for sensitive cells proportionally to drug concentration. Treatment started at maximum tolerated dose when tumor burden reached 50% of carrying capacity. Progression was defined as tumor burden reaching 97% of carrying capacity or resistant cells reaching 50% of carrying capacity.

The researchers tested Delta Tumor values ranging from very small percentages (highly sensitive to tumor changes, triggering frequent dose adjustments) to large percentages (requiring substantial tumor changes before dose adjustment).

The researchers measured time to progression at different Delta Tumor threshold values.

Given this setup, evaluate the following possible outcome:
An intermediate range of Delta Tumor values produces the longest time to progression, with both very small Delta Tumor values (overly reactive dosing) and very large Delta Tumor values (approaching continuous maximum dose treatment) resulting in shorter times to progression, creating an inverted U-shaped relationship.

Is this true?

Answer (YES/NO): NO